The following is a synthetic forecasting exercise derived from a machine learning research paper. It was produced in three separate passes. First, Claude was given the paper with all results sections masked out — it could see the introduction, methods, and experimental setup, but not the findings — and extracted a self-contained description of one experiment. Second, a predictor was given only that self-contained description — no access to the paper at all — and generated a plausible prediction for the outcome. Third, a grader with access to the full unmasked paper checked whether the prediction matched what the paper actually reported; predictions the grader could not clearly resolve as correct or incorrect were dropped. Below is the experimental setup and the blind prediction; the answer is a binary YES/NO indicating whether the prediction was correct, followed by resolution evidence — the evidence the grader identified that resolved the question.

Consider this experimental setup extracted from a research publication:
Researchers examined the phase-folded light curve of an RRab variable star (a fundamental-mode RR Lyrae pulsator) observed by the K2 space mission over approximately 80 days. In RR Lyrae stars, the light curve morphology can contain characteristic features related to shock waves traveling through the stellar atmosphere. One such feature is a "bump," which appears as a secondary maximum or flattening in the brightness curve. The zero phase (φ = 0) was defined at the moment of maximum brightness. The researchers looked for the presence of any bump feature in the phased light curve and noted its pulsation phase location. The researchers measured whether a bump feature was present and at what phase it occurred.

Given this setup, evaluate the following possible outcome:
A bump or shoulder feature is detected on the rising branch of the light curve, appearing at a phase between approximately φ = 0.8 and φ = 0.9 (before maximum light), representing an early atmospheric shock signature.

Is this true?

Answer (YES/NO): NO